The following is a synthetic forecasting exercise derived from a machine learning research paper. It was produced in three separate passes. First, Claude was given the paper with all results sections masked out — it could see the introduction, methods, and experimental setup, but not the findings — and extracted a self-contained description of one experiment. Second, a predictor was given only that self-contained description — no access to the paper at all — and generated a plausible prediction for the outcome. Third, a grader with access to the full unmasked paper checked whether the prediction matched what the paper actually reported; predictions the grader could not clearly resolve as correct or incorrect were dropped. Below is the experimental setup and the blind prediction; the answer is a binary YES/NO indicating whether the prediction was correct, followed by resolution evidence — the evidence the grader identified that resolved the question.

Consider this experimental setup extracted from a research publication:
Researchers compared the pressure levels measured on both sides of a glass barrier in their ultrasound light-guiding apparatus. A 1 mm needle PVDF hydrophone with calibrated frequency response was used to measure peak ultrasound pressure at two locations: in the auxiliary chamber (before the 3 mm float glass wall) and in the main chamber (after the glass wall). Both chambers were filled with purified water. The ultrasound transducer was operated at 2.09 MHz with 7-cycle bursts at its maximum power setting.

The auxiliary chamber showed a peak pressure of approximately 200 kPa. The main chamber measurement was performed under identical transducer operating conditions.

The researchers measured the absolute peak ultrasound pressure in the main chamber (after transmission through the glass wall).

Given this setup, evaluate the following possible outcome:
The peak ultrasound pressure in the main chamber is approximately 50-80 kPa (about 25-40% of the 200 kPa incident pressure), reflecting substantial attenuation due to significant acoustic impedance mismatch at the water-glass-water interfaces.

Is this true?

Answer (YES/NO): NO